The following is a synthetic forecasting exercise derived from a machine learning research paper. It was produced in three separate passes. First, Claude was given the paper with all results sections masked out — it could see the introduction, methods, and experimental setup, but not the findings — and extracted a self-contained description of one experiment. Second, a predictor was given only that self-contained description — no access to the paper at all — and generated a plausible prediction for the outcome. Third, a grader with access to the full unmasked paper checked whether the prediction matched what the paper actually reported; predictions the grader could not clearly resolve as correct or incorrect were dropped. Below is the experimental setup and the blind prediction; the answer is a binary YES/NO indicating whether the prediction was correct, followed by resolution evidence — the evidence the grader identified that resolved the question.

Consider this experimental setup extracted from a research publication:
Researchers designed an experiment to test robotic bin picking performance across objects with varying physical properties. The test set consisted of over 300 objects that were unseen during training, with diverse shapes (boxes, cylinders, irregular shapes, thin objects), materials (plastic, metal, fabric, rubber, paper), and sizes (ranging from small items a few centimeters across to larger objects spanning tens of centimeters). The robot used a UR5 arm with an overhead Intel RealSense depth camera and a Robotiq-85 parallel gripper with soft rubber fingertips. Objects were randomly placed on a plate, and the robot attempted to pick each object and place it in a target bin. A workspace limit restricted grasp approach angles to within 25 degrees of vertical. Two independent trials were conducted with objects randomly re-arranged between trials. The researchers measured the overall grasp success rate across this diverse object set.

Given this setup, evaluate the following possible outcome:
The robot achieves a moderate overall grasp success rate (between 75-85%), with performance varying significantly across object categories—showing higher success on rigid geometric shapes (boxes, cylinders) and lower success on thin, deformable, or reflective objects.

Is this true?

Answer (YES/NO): NO